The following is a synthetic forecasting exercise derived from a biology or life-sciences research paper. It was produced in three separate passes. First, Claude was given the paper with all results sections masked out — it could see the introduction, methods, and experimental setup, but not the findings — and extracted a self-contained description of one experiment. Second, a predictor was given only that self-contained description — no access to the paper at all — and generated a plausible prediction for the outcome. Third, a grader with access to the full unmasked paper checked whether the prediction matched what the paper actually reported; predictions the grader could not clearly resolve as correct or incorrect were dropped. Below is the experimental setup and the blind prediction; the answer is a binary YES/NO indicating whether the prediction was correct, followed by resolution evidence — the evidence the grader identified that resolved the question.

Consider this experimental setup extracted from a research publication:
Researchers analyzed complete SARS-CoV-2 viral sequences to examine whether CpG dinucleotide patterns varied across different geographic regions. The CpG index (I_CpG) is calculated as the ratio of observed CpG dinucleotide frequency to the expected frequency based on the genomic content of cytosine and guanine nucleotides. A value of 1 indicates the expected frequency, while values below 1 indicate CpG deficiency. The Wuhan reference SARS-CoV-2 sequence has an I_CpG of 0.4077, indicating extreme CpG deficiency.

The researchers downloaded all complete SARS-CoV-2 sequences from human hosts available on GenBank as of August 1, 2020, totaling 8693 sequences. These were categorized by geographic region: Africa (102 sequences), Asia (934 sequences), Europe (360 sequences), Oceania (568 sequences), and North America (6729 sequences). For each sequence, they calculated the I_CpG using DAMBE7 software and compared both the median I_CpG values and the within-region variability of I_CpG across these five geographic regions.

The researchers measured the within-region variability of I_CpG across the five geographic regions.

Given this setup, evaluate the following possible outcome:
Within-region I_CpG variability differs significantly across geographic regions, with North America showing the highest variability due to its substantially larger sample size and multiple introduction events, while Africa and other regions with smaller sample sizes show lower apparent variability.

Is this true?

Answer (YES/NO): NO